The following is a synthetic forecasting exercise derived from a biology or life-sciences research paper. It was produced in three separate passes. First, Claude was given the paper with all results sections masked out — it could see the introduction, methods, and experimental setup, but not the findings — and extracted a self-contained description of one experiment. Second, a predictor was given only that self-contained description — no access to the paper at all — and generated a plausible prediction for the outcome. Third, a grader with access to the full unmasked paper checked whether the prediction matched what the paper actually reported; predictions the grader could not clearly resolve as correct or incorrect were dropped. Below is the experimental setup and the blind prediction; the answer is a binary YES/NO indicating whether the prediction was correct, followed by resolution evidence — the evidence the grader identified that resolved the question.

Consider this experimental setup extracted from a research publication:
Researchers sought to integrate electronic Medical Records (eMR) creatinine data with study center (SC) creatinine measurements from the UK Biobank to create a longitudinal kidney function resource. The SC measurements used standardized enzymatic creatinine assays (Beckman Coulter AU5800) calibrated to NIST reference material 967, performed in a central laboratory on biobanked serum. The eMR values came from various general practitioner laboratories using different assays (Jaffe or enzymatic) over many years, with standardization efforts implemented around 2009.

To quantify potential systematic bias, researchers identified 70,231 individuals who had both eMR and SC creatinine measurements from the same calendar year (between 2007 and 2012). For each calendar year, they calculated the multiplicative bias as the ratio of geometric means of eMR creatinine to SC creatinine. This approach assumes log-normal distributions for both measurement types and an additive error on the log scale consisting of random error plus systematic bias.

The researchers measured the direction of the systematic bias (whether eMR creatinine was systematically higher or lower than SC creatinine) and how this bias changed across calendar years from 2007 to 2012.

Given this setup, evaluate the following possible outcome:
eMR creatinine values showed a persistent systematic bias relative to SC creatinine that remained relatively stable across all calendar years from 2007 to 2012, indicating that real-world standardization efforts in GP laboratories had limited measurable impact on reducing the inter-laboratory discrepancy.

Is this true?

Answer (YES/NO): NO